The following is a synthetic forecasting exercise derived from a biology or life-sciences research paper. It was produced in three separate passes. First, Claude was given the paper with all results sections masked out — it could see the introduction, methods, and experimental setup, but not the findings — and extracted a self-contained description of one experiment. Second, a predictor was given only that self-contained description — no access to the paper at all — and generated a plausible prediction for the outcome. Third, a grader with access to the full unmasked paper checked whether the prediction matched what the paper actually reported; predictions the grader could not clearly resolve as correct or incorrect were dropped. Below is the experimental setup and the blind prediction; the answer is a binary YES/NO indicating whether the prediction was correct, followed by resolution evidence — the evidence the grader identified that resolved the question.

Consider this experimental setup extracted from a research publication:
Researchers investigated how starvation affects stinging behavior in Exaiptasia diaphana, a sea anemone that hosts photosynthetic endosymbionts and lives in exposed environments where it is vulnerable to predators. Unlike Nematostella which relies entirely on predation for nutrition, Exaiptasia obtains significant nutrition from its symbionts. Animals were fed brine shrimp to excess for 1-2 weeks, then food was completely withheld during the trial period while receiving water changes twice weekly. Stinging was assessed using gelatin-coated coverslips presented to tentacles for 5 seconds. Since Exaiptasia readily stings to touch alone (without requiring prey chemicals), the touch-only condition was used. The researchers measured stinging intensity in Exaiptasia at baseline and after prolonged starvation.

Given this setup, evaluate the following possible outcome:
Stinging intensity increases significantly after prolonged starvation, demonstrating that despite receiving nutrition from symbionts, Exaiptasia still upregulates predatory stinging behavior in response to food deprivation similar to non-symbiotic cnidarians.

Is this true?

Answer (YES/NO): NO